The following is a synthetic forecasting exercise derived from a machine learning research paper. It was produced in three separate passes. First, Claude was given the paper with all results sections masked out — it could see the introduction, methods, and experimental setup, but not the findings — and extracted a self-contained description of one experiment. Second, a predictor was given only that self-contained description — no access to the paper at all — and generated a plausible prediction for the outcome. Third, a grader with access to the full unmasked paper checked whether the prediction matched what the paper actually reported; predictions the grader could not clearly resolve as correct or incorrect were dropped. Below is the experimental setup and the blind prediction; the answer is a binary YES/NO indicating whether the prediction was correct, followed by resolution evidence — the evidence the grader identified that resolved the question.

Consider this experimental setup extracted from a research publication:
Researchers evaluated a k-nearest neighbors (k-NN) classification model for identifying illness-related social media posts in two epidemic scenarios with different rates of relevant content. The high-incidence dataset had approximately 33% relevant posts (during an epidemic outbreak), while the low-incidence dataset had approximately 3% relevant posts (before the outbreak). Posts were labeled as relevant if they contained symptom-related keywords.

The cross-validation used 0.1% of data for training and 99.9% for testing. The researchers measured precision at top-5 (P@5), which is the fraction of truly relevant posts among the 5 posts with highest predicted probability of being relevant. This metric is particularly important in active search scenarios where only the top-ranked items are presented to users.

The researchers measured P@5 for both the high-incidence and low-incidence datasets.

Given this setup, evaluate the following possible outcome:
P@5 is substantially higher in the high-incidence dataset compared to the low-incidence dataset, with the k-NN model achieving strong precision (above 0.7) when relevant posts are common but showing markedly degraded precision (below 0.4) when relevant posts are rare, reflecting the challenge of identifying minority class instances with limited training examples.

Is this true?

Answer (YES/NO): NO